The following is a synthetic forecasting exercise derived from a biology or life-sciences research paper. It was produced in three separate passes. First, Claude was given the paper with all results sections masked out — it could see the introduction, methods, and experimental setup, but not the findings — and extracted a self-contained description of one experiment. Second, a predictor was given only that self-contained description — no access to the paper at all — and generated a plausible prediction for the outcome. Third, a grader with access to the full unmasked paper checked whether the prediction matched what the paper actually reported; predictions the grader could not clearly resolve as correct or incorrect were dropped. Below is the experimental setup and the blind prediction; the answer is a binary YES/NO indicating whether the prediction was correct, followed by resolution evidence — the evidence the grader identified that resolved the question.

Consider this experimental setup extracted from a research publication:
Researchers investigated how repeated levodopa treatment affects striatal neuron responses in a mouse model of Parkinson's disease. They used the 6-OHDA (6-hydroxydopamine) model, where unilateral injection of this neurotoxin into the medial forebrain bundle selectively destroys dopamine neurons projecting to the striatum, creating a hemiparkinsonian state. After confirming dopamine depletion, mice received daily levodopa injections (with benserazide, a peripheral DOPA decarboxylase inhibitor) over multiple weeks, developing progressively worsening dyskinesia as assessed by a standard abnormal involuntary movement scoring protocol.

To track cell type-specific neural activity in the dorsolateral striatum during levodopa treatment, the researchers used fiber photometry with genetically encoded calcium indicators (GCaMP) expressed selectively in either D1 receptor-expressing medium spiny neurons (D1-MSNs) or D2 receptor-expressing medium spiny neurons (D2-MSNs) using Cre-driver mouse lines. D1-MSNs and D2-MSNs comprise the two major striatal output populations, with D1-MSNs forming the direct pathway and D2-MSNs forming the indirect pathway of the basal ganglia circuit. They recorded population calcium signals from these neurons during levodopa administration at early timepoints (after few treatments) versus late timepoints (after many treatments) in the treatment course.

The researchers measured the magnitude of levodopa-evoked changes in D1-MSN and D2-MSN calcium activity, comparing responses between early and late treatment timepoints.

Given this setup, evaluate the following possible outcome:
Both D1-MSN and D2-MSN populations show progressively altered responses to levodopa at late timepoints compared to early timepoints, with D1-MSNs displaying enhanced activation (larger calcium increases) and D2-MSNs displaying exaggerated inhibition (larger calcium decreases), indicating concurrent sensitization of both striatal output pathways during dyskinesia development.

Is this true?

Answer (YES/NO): YES